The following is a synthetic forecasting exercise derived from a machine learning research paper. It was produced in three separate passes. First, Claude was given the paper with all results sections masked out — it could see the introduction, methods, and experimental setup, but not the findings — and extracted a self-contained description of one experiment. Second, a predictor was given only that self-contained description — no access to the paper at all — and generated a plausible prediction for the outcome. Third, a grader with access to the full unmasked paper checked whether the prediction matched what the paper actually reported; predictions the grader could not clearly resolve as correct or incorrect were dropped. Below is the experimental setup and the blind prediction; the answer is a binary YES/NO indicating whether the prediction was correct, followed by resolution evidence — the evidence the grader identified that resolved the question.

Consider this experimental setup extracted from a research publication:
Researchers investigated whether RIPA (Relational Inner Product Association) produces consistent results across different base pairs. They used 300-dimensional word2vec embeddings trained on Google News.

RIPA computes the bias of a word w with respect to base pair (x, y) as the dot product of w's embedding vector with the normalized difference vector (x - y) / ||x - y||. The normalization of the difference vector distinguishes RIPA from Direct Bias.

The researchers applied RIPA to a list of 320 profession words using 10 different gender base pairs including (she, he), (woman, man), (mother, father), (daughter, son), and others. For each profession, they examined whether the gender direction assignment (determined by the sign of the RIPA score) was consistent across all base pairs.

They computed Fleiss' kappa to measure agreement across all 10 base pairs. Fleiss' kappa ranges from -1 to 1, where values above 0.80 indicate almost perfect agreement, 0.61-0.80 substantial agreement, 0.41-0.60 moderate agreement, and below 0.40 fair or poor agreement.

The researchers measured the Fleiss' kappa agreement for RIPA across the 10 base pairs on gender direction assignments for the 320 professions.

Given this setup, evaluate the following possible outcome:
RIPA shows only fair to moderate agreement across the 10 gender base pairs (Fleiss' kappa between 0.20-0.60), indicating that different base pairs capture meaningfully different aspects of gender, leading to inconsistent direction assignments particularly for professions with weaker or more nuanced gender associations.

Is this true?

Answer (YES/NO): YES